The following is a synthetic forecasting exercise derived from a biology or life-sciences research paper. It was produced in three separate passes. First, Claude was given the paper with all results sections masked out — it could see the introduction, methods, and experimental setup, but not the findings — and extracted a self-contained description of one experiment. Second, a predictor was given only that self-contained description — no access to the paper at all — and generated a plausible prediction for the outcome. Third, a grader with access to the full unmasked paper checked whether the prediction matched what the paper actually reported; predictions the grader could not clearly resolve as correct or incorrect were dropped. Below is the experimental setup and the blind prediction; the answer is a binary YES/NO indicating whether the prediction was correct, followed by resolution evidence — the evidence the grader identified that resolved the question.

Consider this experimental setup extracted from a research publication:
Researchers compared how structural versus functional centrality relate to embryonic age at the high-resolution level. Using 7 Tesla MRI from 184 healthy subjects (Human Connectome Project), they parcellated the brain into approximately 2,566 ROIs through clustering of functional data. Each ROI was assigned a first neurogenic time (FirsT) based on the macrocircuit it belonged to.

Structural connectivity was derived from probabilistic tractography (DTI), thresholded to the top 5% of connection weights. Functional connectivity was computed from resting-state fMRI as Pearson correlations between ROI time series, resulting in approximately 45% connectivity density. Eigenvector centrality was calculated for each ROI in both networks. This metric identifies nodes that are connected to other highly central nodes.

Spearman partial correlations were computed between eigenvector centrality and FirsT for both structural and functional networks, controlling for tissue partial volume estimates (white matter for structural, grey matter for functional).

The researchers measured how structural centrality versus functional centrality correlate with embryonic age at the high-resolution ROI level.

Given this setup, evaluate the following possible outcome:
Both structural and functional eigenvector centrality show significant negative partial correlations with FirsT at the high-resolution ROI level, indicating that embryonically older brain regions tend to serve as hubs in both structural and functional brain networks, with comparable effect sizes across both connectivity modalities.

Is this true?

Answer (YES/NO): NO